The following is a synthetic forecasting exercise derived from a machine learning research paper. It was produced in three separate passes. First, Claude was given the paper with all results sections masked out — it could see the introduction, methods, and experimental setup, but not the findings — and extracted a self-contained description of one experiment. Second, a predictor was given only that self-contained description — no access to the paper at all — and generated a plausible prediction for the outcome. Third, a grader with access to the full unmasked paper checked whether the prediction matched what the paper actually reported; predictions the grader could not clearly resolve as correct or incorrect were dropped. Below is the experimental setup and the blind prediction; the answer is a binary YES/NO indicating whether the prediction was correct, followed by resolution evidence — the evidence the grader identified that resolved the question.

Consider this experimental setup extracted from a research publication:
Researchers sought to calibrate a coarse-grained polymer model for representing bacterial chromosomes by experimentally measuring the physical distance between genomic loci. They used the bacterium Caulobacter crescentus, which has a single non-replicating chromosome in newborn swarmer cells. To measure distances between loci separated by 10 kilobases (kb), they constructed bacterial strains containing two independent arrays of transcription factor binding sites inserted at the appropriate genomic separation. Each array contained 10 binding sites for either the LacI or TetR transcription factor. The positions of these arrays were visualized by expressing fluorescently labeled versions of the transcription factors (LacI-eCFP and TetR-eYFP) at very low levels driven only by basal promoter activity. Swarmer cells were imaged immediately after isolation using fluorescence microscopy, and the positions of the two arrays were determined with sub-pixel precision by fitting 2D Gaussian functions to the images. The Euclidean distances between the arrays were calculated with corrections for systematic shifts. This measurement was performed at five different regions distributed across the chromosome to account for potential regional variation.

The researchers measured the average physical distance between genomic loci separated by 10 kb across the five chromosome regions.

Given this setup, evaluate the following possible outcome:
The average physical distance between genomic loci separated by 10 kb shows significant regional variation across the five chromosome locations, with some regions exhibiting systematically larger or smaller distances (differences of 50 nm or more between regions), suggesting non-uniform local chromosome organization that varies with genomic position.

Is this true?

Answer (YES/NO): NO